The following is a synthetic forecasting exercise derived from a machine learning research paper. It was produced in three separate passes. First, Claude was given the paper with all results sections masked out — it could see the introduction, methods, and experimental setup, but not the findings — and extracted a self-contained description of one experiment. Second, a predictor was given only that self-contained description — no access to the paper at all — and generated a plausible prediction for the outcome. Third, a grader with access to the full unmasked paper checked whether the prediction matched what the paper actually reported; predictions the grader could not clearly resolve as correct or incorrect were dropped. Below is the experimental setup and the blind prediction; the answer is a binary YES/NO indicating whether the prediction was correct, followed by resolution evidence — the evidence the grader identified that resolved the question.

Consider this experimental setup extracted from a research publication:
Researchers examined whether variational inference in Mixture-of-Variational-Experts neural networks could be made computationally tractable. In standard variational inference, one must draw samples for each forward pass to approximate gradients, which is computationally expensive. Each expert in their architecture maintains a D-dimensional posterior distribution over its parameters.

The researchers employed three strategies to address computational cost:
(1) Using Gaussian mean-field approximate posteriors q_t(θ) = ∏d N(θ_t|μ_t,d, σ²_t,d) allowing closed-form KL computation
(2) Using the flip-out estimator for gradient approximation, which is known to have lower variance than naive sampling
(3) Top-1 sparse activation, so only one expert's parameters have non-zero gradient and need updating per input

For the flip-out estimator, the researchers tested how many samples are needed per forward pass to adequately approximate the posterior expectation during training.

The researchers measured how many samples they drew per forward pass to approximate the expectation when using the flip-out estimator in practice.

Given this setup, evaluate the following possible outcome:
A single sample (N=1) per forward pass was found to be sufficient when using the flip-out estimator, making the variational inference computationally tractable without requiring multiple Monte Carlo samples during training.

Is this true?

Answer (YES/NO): YES